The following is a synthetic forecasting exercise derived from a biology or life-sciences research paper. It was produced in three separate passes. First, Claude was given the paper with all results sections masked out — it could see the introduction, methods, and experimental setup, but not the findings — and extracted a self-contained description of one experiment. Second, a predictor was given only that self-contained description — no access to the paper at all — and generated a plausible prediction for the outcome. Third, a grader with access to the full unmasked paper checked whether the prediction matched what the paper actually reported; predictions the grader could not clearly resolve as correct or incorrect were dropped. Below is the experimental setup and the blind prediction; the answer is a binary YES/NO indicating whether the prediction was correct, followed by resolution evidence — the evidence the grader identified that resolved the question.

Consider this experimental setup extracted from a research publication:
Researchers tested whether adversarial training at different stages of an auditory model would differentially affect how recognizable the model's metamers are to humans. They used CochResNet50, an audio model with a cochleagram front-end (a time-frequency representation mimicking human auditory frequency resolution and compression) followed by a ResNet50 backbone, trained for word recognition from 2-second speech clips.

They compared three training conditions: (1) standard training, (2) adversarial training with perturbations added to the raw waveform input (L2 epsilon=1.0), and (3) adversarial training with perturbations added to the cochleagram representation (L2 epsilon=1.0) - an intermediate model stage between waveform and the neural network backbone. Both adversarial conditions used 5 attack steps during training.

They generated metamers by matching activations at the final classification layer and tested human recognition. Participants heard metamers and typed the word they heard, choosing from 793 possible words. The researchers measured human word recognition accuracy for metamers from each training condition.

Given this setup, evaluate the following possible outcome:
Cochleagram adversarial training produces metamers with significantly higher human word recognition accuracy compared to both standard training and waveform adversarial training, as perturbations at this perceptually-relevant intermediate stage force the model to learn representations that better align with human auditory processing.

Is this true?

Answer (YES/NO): YES